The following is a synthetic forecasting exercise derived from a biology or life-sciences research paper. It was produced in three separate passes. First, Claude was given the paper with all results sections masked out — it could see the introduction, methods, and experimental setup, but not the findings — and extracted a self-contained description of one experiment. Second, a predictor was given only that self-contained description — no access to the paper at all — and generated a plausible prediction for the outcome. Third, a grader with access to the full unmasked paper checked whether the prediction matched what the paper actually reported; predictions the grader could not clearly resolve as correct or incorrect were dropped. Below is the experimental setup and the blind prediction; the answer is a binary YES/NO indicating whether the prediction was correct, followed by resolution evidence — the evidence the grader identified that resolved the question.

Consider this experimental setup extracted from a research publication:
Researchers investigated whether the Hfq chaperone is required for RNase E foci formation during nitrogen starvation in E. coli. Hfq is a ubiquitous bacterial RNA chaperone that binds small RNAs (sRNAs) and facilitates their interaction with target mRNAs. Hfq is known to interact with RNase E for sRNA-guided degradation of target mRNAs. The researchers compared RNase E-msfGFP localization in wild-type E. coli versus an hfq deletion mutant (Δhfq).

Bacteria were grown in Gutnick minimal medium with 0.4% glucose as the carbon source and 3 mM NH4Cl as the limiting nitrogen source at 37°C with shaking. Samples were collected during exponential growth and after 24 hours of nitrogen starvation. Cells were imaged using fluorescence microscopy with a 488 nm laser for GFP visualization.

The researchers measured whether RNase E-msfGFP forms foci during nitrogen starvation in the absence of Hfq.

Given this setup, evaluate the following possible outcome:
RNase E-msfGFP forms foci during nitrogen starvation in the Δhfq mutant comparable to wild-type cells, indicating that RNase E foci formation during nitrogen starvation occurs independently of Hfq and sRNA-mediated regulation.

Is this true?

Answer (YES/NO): NO